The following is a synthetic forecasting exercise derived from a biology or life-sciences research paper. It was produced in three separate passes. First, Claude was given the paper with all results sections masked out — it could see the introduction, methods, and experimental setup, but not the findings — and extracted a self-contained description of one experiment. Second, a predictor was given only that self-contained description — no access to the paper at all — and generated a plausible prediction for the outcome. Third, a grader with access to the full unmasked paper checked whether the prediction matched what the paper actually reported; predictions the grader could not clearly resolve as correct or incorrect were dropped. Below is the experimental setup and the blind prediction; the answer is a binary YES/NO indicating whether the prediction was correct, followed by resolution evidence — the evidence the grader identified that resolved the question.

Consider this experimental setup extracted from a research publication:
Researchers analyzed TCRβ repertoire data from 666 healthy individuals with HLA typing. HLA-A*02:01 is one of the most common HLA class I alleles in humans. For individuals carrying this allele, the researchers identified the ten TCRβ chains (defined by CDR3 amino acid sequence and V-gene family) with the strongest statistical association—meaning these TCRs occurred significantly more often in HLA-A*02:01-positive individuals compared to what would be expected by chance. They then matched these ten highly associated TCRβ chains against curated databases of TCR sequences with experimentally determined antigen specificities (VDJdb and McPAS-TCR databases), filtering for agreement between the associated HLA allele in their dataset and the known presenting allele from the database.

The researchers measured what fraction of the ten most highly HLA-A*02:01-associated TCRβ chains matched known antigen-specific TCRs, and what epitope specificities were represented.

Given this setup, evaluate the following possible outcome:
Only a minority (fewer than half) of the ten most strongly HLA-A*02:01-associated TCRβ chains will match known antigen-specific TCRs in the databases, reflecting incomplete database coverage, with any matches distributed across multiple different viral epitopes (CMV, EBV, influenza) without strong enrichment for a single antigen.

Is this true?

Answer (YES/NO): NO